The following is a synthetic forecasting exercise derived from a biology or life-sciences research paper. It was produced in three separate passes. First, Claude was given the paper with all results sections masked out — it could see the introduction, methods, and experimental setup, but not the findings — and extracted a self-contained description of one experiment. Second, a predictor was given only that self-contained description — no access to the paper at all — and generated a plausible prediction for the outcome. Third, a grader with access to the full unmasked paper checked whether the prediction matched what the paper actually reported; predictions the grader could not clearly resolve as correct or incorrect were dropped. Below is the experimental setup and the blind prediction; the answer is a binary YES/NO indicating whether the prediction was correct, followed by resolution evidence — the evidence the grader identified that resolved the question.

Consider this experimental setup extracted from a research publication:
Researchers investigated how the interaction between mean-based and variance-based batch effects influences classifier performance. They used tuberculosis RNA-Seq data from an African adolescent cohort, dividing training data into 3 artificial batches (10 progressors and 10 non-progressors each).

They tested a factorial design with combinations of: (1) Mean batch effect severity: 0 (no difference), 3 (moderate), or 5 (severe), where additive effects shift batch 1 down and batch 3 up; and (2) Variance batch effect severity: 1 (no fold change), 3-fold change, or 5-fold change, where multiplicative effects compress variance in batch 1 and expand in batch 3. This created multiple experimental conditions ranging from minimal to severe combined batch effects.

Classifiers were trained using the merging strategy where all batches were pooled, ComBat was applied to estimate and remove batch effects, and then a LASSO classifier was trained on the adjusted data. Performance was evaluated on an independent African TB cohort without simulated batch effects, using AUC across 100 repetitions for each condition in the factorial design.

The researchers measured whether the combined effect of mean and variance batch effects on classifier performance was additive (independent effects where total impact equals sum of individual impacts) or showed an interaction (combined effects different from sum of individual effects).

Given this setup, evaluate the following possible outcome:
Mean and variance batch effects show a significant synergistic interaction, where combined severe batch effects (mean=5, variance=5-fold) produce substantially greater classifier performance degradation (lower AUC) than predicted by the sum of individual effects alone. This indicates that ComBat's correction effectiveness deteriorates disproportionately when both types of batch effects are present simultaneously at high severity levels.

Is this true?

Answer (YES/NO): YES